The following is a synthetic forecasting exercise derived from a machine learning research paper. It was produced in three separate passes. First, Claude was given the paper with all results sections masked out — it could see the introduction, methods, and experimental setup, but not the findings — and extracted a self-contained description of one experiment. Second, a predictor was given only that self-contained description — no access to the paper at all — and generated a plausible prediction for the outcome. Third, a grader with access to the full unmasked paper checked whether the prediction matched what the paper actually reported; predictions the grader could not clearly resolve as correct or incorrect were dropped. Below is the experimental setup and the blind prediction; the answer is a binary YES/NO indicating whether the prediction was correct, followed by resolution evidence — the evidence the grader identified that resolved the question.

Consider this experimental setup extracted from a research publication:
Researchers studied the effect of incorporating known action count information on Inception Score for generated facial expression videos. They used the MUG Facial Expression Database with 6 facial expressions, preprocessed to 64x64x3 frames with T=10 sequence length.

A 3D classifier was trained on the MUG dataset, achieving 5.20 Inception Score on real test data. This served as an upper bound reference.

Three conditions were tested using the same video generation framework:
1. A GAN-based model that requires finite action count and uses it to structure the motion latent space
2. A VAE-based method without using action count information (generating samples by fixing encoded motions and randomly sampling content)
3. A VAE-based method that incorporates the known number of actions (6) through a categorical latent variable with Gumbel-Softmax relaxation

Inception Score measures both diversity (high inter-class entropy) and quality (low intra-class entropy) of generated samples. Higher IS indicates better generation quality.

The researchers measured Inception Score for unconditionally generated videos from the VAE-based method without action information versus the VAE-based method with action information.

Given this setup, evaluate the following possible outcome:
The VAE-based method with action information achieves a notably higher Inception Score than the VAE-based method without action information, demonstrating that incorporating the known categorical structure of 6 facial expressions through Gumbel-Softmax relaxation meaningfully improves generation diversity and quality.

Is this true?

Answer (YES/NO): NO